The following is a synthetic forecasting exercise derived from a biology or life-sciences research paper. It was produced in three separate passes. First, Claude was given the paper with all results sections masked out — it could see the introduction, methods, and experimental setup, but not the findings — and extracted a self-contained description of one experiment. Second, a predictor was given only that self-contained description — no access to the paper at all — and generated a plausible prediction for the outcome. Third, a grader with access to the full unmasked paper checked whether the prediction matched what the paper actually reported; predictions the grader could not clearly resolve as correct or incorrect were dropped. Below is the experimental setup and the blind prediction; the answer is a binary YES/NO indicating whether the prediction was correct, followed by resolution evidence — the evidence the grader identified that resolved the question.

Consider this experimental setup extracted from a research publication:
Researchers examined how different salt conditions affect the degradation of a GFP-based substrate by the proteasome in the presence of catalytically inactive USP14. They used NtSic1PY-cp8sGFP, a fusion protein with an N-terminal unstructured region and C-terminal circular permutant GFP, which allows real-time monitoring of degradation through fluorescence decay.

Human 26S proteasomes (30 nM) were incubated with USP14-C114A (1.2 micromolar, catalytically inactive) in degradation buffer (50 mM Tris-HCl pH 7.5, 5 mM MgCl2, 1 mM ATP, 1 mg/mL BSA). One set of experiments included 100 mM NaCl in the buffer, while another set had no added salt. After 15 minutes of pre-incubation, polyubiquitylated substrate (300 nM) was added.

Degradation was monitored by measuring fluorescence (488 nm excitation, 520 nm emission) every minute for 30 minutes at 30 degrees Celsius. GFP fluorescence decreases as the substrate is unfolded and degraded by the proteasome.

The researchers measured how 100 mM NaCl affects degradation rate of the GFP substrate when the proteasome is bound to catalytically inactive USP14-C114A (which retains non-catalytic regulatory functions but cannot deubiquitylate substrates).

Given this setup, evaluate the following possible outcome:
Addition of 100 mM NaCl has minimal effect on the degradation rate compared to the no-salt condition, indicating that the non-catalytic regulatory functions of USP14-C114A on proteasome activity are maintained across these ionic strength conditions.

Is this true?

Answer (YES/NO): NO